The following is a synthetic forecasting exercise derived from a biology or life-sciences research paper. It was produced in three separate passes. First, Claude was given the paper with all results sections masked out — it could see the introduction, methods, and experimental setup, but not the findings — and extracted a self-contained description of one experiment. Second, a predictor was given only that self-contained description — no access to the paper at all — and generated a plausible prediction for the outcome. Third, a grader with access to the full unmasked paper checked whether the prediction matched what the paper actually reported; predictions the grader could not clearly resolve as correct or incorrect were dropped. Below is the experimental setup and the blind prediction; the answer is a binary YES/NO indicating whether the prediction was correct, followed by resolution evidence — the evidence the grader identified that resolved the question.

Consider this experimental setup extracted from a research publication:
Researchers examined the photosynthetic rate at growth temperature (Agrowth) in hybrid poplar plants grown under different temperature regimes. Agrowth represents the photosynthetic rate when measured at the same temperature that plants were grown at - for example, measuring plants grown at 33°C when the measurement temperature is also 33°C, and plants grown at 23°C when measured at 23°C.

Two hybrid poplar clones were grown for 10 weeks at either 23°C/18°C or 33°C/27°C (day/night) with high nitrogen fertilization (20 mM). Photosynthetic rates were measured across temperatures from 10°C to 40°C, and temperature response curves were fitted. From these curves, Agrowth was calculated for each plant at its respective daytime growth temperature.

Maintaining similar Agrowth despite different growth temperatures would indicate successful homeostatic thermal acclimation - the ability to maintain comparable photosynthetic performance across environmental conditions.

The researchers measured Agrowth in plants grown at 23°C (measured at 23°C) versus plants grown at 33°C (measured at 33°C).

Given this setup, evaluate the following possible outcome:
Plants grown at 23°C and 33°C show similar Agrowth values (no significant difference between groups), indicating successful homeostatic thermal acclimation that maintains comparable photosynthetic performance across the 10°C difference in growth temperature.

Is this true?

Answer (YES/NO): NO